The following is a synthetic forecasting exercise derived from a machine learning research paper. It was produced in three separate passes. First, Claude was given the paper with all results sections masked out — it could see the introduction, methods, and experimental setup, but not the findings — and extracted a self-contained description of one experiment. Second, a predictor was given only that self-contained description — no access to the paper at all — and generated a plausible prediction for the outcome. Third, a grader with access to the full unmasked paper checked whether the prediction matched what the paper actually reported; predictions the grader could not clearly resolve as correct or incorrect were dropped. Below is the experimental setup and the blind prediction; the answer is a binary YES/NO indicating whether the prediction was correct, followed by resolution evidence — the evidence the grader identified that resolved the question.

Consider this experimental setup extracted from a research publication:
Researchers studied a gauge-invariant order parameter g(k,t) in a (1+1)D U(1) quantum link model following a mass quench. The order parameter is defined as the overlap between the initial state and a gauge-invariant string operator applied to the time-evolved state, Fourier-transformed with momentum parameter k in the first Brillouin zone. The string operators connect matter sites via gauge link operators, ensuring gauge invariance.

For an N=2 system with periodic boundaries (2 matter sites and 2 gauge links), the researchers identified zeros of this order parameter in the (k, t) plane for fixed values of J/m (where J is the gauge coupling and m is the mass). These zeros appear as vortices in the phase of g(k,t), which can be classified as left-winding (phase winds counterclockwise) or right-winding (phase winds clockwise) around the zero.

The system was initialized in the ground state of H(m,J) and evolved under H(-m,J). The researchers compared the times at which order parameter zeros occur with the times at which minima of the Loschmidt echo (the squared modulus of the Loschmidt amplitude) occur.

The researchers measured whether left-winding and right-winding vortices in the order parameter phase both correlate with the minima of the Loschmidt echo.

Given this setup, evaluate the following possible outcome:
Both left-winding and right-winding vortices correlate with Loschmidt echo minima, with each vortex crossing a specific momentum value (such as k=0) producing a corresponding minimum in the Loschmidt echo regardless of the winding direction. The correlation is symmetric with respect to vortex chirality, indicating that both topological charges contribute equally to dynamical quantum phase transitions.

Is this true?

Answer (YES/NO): NO